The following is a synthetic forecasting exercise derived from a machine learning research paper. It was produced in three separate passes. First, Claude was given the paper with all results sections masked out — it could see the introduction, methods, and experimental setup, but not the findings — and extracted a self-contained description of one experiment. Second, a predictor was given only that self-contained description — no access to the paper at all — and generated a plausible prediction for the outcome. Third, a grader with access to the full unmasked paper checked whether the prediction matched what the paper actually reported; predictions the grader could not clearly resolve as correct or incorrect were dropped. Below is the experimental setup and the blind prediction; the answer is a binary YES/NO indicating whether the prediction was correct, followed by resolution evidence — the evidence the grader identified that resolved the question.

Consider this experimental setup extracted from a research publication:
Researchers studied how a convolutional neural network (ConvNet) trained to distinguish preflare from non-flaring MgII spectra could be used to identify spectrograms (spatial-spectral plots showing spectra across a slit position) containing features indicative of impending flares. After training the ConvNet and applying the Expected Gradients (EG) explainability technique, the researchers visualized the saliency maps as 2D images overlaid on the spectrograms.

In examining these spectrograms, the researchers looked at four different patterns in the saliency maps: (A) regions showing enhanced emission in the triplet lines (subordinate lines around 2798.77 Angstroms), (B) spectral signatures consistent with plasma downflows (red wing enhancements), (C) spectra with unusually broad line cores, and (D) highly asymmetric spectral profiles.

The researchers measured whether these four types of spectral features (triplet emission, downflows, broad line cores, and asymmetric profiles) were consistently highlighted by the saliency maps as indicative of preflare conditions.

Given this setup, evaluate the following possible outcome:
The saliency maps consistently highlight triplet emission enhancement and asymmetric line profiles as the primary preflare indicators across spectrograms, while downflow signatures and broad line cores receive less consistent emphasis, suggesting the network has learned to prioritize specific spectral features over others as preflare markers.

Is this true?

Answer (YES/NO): NO